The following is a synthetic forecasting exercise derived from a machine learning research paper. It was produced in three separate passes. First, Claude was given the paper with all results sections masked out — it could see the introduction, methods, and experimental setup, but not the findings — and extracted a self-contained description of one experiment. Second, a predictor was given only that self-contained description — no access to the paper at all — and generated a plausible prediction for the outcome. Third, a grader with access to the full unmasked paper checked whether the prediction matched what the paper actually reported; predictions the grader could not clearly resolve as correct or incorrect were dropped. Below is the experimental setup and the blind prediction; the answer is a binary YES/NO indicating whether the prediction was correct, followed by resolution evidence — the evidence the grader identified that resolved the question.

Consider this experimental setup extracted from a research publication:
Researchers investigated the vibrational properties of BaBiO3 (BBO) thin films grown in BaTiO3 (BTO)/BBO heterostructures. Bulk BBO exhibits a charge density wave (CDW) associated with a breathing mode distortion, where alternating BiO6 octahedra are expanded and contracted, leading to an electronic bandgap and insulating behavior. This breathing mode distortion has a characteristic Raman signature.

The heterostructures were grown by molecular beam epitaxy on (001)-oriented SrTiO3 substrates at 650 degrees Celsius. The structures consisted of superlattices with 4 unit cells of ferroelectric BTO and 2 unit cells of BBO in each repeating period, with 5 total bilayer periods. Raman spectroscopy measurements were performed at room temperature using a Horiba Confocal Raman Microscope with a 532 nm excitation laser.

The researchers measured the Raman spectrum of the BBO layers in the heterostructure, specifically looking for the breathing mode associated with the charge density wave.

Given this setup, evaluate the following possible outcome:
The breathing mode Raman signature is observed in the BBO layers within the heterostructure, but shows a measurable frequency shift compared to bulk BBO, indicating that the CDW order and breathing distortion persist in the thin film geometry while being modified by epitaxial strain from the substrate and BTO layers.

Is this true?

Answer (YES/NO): NO